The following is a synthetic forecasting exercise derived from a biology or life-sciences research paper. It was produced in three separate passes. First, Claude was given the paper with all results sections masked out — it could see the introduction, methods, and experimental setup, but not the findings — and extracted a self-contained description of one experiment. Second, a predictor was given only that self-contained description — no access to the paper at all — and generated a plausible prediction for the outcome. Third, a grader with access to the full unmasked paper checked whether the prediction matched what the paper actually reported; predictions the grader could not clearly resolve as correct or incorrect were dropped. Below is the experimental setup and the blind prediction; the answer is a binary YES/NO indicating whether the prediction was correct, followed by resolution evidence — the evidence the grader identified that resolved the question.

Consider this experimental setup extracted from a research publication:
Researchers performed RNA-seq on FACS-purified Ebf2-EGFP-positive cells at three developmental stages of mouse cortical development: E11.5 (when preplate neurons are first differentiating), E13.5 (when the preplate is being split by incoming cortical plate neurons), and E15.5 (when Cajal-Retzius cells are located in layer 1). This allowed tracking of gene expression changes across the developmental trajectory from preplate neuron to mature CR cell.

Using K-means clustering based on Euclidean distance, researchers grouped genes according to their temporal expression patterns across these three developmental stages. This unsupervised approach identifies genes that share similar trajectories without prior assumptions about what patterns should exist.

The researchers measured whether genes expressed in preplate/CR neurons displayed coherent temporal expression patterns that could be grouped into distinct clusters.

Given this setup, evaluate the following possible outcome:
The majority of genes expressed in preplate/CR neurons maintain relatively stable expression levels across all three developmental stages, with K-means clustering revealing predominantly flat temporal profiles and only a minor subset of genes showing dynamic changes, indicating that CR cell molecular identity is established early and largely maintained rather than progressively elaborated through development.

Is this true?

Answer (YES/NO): NO